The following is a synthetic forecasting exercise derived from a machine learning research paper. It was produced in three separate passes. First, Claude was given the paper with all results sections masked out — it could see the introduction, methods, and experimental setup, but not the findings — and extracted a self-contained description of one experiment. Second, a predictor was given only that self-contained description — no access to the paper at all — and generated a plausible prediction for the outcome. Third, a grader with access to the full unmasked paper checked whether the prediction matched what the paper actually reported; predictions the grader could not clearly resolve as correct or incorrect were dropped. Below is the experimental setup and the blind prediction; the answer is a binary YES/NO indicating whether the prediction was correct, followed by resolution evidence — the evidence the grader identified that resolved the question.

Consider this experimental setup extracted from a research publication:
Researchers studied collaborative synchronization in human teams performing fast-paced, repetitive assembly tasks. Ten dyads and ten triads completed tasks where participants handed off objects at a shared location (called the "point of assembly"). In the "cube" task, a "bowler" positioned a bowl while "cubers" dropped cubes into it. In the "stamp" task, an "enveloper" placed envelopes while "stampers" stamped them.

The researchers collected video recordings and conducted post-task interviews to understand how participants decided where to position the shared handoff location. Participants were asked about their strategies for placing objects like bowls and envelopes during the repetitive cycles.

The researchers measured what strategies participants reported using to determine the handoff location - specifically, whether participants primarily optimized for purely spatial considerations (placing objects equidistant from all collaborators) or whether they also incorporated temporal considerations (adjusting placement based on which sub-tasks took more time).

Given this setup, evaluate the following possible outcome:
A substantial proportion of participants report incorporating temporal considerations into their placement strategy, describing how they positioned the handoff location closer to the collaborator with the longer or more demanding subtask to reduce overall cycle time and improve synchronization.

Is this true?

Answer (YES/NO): NO